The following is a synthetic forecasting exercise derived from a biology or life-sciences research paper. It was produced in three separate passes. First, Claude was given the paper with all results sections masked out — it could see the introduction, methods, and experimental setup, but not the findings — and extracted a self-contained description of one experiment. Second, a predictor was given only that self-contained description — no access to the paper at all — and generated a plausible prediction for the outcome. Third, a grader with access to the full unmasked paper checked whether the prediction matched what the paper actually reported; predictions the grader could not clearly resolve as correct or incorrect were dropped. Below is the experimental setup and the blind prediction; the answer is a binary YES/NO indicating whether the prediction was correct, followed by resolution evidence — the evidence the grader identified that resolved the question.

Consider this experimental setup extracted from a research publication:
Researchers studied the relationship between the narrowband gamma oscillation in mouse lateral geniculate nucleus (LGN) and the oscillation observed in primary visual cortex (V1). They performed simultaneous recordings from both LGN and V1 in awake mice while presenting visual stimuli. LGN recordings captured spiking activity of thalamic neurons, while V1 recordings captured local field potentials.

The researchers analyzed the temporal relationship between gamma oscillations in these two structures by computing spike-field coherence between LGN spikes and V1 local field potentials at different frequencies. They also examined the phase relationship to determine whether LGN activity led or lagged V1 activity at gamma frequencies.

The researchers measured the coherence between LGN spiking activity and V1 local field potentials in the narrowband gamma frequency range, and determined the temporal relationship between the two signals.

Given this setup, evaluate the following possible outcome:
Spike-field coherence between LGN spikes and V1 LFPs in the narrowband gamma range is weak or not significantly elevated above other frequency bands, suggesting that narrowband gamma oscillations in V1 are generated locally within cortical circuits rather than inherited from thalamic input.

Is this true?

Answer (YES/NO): NO